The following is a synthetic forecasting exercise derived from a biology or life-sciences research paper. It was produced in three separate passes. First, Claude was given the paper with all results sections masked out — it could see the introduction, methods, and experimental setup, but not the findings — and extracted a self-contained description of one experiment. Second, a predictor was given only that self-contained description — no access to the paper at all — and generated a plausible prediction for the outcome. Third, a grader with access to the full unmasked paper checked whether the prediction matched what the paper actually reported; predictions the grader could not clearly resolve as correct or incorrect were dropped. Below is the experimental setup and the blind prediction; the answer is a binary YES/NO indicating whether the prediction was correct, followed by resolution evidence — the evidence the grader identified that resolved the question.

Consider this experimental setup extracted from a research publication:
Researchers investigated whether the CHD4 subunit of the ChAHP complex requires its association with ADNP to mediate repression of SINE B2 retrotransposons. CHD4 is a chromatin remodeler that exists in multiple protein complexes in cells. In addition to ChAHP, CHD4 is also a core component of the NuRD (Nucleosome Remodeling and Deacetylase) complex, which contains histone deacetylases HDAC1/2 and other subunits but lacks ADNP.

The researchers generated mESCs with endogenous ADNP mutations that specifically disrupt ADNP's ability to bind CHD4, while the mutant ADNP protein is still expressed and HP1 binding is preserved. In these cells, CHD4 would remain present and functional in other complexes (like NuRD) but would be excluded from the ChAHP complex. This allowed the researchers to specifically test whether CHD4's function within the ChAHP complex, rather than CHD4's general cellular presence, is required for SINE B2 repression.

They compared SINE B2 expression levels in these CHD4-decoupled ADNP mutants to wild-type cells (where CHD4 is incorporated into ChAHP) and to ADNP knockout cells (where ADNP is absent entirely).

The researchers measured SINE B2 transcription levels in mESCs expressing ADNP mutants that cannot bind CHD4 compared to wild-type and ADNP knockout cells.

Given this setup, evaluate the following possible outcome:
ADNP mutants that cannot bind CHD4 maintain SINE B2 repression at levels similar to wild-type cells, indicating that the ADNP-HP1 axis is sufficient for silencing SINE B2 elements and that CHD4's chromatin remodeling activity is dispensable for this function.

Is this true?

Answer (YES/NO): NO